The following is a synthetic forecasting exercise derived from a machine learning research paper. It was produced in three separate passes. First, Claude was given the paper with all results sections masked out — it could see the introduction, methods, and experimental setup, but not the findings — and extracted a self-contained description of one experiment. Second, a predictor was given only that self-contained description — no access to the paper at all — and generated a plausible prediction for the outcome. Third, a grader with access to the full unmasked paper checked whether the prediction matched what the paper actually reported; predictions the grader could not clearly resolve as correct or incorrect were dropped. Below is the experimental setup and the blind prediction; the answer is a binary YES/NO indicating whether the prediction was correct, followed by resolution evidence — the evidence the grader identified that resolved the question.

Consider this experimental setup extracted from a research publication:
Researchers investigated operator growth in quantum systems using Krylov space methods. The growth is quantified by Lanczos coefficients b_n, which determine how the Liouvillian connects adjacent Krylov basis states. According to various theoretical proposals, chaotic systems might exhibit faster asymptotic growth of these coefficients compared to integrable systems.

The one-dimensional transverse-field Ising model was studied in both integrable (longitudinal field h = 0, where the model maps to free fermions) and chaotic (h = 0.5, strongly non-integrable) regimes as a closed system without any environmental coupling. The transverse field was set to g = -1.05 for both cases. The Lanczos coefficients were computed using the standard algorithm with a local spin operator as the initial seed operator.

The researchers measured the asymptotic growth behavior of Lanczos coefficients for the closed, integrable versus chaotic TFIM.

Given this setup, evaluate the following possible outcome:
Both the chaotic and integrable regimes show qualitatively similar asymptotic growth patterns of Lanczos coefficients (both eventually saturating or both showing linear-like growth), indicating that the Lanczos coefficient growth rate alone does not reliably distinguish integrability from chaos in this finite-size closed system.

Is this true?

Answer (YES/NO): NO